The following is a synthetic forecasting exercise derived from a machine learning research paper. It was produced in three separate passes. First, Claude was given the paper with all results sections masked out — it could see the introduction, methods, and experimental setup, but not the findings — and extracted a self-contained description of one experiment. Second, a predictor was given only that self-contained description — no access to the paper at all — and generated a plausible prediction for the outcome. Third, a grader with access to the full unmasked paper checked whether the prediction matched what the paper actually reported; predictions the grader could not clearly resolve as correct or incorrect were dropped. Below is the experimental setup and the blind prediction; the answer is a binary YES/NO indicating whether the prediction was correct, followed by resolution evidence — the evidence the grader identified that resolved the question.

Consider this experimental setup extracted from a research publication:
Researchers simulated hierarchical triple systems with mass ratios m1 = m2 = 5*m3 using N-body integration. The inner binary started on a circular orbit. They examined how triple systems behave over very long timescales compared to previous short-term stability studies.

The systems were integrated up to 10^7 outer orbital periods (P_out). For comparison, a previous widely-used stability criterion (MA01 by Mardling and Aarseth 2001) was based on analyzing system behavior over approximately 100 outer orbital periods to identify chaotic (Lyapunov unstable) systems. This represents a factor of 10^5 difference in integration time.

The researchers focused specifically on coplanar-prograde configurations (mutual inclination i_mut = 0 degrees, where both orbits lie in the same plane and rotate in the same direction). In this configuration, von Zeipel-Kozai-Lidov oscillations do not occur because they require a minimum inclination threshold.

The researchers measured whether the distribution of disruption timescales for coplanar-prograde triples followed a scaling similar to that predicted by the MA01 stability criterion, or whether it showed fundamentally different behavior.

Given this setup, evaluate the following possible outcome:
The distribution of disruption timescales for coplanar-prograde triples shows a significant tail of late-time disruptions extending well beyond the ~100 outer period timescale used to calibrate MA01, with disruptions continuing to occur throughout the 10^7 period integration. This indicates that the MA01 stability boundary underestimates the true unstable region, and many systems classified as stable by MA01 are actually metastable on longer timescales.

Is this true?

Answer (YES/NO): NO